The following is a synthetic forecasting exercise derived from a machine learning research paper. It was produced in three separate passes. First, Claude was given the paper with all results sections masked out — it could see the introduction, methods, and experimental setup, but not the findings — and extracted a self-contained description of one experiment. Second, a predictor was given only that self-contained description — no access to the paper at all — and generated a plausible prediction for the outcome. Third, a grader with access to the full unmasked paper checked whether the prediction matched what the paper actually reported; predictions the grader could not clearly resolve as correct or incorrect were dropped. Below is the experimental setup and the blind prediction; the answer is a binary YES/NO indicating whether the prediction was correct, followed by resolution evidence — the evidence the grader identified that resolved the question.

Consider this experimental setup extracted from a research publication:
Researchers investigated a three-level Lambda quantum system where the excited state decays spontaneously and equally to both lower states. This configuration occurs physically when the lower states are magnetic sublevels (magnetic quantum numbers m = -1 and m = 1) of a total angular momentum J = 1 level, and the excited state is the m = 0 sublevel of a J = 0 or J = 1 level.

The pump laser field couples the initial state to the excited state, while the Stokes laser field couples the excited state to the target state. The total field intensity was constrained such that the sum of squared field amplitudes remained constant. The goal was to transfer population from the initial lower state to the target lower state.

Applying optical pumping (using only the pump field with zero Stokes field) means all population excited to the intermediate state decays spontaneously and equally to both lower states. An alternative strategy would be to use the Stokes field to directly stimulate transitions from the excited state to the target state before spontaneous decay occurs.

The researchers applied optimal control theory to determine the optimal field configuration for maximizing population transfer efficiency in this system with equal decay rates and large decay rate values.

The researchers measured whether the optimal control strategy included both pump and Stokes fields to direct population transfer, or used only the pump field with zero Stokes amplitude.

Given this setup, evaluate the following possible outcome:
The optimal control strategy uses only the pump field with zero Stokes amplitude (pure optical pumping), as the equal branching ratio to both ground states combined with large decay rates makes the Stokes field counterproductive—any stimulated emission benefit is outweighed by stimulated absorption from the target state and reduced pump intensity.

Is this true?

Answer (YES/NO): YES